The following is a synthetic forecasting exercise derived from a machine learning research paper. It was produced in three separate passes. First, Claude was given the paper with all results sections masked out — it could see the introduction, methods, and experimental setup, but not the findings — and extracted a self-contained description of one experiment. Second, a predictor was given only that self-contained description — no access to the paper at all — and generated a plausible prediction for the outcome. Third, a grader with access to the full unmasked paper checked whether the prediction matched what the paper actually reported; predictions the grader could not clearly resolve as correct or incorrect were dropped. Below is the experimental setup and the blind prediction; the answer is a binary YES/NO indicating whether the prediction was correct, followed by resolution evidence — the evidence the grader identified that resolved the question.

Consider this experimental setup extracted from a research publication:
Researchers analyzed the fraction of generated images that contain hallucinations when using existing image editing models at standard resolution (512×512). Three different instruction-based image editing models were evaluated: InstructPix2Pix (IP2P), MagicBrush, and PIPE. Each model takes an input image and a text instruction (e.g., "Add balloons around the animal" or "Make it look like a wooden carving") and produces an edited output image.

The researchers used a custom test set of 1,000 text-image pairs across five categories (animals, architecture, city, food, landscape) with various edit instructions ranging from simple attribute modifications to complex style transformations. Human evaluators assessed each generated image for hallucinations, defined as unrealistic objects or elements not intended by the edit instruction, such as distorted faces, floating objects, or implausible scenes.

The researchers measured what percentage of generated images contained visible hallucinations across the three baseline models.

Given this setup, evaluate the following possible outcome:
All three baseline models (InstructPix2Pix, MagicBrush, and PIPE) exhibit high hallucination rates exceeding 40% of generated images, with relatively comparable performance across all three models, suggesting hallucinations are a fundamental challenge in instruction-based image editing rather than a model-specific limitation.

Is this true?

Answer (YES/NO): NO